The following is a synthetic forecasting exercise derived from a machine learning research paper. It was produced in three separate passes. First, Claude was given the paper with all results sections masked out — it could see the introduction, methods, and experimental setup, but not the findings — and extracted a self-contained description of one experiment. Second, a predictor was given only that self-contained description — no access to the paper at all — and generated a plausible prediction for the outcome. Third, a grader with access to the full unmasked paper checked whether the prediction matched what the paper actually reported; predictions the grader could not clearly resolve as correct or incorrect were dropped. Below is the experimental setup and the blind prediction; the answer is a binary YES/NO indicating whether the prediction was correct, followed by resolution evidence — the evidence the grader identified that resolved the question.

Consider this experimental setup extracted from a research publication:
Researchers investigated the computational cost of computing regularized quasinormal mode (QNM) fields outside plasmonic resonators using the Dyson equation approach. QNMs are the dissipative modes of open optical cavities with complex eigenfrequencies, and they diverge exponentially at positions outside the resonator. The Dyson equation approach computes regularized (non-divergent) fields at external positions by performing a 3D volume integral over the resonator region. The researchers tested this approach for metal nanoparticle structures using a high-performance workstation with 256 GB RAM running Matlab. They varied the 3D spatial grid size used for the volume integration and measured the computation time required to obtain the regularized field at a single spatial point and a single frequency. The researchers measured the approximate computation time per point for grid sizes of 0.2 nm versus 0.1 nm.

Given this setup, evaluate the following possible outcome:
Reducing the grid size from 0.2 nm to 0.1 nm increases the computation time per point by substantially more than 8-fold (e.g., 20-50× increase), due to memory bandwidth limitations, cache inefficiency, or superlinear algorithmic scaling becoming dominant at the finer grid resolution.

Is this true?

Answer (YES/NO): NO